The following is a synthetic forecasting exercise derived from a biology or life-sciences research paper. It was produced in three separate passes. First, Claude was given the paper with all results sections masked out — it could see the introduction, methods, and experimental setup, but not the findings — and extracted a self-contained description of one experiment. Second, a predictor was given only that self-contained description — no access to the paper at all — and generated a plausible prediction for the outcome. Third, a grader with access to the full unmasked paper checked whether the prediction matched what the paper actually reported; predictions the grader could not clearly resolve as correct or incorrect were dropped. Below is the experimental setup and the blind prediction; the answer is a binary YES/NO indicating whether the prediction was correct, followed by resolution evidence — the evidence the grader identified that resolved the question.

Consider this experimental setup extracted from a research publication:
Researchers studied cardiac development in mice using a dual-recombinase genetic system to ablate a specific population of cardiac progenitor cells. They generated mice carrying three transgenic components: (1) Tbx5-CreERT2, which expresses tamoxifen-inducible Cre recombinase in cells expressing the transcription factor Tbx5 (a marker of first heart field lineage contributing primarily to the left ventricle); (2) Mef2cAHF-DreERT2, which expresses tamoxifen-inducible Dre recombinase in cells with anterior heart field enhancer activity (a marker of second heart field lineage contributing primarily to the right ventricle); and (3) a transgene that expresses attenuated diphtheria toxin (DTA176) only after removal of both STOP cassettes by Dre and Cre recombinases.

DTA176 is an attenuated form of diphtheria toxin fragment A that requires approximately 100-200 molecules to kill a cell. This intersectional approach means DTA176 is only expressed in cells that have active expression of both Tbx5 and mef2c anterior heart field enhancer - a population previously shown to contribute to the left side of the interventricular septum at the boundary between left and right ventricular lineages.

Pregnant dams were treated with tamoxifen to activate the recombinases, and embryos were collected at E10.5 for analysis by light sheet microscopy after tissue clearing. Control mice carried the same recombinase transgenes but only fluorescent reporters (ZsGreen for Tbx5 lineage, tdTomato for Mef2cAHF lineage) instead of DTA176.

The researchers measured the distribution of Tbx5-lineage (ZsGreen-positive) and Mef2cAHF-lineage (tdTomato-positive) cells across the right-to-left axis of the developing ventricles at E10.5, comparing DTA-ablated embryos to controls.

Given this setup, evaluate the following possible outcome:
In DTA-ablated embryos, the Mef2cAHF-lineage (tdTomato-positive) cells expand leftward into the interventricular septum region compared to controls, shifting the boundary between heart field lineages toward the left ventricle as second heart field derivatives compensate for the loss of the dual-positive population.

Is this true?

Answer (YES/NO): NO